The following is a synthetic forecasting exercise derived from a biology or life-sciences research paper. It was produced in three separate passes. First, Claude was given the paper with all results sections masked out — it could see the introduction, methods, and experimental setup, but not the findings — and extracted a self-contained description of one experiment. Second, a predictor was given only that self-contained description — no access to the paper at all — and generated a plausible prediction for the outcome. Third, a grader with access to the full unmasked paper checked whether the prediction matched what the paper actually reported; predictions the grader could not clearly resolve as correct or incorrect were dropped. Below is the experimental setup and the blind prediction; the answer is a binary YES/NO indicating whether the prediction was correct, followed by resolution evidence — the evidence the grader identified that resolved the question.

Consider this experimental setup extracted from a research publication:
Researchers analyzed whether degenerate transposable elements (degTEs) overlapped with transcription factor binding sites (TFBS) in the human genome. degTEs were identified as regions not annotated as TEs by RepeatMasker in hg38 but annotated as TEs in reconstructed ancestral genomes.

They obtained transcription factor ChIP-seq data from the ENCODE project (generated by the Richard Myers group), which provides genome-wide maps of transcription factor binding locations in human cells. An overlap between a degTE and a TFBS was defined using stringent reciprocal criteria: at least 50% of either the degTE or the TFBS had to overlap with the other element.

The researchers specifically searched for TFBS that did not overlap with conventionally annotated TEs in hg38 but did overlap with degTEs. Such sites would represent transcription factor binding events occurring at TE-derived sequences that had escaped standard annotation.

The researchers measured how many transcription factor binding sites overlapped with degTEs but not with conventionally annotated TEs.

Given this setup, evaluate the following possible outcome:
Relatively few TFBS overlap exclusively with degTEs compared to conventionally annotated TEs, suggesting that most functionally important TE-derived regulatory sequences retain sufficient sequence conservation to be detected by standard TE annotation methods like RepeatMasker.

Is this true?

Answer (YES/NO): NO